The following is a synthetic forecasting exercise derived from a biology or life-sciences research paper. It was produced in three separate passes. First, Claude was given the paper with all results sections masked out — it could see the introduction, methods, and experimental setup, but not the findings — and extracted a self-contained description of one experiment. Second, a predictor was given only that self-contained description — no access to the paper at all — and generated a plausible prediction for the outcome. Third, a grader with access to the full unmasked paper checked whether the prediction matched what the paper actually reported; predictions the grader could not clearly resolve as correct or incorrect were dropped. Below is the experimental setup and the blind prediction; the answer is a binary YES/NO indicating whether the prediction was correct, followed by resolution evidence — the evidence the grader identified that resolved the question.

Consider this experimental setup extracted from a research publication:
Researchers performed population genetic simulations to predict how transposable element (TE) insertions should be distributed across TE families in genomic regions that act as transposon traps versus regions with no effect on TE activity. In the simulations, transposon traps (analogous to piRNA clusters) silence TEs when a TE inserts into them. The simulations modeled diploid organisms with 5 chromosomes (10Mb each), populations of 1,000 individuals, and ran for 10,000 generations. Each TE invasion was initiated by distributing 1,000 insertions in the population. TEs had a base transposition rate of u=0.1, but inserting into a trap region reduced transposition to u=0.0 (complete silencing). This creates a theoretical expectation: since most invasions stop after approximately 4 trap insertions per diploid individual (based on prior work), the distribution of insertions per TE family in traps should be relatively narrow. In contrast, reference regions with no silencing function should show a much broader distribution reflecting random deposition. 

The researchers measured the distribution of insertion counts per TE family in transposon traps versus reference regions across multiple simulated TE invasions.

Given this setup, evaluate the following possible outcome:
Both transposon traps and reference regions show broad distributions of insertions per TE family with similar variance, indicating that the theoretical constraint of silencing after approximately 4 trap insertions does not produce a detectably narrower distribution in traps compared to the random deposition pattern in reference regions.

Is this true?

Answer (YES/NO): NO